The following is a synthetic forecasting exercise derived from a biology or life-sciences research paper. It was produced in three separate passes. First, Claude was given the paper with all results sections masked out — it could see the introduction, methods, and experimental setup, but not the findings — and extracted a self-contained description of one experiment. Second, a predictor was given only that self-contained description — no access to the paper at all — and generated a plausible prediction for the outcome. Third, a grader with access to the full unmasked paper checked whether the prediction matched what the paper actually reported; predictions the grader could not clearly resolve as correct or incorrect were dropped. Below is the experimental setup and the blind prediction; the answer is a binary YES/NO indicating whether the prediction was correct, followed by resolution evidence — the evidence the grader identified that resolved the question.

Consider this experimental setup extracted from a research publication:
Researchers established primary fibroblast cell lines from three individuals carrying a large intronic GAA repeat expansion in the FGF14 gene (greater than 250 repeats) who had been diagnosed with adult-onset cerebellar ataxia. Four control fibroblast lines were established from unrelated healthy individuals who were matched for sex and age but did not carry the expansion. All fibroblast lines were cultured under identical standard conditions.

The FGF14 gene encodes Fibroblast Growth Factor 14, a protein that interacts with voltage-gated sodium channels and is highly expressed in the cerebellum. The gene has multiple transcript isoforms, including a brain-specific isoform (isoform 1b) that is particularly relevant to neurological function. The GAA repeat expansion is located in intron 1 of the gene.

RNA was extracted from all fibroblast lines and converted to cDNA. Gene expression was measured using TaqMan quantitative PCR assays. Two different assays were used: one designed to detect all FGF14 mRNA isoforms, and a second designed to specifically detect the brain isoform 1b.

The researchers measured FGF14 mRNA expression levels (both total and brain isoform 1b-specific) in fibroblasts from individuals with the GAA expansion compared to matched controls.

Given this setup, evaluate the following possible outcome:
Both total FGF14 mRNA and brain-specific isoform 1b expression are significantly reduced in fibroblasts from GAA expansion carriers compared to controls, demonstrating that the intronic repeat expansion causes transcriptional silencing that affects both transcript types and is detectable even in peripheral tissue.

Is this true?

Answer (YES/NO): NO